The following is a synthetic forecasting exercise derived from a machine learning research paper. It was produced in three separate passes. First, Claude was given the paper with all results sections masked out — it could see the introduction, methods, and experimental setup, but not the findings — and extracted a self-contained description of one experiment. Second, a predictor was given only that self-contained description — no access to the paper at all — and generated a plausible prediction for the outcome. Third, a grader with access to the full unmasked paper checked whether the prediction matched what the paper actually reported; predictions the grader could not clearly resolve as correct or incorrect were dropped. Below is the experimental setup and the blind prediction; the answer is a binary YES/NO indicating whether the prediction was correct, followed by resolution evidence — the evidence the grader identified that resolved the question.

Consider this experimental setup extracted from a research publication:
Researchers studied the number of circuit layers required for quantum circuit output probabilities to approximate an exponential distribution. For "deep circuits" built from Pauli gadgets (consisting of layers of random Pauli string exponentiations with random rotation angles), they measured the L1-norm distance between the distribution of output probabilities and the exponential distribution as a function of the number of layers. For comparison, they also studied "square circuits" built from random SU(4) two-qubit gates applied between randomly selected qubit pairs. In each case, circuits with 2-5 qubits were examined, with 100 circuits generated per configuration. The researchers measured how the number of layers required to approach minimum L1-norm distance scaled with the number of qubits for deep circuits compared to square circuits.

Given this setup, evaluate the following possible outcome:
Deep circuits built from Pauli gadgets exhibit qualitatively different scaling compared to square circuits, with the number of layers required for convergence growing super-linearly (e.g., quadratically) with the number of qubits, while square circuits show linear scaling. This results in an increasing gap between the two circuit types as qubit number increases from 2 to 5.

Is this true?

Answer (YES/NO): NO